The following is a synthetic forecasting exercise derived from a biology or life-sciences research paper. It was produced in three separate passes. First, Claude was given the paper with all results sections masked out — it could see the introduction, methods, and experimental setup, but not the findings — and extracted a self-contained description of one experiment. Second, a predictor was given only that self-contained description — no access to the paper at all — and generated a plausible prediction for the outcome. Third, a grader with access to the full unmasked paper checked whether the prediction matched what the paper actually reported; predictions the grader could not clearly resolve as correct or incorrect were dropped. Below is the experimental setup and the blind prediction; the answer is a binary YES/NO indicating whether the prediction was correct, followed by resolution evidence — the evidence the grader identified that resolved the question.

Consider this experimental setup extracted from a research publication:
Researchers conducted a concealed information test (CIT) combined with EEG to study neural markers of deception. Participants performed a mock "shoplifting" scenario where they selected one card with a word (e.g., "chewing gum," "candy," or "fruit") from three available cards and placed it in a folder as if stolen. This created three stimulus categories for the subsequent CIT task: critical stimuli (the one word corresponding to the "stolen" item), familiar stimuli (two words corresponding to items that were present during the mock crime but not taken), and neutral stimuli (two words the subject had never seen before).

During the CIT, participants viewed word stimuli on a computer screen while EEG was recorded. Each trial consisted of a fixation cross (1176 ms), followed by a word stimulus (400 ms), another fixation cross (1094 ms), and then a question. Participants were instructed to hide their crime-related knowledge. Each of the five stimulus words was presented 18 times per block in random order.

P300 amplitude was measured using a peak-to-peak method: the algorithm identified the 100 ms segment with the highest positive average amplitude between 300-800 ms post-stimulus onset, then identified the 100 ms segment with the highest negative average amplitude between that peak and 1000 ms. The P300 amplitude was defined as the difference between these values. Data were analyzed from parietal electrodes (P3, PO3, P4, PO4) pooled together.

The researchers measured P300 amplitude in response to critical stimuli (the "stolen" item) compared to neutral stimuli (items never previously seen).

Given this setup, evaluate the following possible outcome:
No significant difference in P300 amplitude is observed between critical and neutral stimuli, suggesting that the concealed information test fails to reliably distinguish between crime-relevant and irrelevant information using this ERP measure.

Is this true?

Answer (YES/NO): NO